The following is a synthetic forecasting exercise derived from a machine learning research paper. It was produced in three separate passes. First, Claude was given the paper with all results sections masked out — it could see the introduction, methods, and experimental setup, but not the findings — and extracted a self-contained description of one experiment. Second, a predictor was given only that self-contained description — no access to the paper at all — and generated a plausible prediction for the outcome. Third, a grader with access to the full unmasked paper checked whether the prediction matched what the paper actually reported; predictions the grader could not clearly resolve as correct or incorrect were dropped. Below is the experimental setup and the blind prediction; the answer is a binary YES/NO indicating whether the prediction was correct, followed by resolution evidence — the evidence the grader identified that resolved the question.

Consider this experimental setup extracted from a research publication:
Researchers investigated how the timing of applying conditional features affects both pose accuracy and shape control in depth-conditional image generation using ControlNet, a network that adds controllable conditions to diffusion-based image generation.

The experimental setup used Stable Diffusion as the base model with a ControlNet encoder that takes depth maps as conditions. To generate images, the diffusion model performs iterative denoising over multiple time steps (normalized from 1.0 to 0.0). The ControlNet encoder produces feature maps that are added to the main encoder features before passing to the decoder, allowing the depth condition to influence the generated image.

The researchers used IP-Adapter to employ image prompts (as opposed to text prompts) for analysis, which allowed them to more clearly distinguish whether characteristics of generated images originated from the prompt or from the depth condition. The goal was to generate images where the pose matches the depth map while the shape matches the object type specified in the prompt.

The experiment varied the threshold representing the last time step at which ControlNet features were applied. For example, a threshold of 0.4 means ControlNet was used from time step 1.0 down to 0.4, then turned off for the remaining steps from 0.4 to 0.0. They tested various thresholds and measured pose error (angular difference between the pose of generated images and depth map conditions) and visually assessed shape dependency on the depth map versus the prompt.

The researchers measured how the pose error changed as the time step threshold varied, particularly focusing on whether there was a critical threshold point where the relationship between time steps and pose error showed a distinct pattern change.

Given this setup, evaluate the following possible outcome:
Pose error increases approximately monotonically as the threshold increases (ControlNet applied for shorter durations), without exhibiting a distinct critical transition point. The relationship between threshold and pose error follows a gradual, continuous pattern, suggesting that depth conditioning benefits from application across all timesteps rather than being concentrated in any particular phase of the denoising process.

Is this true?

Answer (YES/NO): NO